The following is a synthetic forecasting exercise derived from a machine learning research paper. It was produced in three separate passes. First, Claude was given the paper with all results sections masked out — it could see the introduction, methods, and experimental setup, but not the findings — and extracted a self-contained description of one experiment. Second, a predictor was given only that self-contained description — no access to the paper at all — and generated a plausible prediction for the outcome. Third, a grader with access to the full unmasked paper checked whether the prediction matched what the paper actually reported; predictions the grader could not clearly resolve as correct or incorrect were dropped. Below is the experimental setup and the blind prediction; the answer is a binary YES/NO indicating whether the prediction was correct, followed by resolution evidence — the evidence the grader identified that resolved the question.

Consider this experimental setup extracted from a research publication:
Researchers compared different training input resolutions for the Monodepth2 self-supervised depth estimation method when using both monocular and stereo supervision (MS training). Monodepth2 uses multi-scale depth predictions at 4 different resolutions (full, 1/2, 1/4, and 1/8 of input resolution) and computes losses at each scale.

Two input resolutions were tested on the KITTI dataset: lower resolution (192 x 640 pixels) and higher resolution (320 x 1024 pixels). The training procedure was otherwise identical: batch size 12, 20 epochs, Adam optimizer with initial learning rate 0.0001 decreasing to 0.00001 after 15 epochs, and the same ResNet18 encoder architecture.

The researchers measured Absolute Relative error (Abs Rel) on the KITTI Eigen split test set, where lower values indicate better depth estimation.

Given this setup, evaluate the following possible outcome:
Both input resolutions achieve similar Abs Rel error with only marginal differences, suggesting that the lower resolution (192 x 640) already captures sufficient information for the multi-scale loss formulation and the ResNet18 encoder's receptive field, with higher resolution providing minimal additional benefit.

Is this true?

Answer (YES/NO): YES